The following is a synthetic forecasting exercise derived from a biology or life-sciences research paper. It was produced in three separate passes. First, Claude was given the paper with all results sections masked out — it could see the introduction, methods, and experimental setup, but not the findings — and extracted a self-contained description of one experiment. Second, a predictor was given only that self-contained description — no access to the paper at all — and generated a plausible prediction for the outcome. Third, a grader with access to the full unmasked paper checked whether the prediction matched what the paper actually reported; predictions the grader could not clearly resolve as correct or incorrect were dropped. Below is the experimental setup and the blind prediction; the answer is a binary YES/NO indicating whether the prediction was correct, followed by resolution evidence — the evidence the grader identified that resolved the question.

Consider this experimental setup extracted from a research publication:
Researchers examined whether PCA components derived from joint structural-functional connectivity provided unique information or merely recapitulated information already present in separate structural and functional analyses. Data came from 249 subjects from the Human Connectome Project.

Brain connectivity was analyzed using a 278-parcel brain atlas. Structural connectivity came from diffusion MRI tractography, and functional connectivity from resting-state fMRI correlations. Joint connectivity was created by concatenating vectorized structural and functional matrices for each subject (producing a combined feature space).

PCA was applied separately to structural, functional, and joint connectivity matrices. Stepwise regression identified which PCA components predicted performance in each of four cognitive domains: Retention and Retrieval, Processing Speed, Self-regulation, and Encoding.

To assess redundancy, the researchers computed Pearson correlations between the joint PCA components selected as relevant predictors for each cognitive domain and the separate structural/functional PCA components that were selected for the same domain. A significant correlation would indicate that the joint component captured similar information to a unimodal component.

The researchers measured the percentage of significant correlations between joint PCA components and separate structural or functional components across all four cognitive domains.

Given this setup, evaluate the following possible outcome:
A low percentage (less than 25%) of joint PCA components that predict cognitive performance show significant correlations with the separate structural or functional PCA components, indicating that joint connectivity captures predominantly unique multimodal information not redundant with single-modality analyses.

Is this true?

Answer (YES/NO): YES